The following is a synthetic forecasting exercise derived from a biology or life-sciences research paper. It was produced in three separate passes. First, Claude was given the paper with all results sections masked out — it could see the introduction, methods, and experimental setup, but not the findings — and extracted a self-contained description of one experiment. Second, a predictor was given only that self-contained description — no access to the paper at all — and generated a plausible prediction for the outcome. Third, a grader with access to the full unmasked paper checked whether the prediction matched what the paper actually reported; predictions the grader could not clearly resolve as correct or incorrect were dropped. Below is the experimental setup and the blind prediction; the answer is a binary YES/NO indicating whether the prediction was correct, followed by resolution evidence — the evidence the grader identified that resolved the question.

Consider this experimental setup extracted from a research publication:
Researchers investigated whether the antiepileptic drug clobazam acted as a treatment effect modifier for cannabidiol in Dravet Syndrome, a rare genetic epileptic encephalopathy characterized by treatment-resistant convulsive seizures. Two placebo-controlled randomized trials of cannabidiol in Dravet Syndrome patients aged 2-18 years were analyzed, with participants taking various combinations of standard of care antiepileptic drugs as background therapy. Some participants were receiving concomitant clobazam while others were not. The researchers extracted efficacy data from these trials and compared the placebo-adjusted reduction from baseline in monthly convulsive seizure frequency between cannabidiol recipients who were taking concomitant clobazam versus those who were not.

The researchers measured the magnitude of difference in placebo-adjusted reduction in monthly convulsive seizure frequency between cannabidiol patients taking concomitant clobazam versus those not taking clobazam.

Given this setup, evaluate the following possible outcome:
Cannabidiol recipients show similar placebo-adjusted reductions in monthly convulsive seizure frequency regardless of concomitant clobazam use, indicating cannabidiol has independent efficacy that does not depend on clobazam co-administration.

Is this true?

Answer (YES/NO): NO